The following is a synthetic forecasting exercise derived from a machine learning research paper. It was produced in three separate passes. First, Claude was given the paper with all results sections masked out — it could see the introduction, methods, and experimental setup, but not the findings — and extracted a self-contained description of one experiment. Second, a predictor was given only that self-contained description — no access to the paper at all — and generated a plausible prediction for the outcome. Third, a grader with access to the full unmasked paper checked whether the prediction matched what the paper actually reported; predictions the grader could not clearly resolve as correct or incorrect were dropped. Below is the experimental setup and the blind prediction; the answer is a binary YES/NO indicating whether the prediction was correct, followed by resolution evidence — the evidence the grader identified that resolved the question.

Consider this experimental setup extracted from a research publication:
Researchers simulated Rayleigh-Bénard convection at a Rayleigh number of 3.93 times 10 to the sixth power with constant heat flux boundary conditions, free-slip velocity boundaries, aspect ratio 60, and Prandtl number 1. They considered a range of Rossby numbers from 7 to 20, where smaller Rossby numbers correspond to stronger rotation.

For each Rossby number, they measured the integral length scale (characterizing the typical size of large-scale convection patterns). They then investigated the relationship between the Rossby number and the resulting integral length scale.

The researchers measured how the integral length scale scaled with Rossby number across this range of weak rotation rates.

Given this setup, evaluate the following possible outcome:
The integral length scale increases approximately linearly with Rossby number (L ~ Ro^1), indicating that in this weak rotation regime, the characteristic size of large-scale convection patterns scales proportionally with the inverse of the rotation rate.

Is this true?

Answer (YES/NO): YES